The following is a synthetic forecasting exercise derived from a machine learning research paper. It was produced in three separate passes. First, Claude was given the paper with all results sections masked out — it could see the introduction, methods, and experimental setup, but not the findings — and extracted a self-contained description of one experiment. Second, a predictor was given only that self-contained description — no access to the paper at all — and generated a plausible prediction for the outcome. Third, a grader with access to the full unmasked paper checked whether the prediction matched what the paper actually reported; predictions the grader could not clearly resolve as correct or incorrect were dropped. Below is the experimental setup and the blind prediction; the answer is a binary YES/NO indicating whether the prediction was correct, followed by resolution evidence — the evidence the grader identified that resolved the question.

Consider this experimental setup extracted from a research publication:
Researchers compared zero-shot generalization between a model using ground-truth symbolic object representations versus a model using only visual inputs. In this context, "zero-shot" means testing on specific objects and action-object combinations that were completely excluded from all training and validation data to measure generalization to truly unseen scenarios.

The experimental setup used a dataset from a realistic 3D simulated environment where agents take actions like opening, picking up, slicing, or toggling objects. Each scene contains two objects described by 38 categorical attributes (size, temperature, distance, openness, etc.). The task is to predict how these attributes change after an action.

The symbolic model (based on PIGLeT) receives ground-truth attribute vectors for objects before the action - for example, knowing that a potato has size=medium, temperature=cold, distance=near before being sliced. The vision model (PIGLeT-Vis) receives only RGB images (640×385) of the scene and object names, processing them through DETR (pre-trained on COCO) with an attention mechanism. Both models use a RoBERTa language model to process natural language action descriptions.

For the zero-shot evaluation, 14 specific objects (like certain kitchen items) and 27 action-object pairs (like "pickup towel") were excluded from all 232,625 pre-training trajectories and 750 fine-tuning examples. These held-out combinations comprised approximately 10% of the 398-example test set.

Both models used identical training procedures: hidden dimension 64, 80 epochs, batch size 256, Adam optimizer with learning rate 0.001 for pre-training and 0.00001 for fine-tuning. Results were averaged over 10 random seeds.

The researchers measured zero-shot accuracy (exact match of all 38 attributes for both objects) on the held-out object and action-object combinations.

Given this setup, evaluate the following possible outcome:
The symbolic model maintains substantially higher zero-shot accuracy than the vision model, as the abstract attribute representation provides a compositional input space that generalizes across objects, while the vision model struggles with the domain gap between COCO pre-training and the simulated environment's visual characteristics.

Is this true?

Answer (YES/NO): YES